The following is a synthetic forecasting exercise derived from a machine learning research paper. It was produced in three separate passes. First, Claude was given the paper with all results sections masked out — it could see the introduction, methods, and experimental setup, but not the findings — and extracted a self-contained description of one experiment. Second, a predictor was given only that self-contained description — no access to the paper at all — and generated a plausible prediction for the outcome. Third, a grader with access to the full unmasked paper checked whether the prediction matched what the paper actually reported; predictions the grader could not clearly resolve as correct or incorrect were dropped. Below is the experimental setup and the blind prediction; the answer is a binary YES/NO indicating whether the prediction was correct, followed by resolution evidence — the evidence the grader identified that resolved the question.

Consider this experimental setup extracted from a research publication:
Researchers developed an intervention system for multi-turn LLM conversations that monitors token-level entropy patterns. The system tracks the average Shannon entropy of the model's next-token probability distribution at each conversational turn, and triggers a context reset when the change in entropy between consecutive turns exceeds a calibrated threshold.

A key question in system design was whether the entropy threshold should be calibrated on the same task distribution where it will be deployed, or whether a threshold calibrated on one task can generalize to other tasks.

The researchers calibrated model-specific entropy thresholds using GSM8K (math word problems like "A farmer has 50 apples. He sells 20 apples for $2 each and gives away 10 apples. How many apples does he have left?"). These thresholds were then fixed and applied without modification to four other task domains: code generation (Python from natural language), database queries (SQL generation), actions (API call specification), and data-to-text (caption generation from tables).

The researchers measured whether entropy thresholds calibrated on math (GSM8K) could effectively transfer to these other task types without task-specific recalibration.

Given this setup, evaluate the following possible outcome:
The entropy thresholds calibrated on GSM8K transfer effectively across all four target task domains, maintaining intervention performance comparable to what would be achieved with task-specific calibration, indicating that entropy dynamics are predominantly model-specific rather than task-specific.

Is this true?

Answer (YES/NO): NO